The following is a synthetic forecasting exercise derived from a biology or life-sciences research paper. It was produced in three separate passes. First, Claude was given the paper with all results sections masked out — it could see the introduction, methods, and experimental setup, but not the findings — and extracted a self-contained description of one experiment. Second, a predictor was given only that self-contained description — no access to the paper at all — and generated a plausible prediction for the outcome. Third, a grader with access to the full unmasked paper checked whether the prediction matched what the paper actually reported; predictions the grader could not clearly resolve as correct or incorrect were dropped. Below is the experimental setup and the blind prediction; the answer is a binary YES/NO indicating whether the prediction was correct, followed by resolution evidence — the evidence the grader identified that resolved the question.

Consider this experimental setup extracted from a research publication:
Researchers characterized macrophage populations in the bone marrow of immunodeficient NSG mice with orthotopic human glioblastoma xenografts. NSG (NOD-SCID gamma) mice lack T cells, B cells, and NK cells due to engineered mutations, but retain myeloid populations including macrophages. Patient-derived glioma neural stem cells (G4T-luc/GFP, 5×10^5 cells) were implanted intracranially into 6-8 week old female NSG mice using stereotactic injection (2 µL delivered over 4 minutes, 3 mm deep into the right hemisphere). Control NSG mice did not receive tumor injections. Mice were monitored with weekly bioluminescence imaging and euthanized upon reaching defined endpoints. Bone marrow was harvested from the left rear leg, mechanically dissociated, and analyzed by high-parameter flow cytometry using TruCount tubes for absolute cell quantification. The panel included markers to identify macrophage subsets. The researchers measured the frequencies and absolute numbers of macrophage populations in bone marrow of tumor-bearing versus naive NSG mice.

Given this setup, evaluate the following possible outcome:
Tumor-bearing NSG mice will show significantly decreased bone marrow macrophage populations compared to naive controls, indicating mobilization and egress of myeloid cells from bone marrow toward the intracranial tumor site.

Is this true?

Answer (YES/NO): NO